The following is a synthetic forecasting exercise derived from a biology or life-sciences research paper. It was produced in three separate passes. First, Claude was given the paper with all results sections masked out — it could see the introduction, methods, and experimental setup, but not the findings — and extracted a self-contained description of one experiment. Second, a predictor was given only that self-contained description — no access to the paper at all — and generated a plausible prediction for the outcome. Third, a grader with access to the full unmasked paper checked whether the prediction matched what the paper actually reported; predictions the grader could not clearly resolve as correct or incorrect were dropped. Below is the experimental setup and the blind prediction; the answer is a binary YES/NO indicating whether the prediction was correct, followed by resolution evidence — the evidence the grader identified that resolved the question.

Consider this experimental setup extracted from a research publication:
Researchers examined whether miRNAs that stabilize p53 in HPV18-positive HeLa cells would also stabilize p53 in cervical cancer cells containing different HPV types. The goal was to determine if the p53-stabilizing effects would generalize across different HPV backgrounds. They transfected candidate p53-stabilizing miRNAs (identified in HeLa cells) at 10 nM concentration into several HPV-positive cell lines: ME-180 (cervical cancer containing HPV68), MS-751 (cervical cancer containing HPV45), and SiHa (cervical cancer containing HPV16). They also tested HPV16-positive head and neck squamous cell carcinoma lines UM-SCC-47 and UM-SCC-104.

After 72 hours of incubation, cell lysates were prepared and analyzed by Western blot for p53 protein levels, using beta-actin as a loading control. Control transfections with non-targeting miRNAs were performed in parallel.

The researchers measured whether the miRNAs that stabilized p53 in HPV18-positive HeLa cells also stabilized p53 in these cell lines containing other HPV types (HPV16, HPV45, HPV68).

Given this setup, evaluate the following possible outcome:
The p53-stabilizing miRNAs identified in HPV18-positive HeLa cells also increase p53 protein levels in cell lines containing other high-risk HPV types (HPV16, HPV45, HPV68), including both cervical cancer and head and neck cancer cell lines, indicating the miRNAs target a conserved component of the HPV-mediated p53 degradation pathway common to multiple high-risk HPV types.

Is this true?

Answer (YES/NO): YES